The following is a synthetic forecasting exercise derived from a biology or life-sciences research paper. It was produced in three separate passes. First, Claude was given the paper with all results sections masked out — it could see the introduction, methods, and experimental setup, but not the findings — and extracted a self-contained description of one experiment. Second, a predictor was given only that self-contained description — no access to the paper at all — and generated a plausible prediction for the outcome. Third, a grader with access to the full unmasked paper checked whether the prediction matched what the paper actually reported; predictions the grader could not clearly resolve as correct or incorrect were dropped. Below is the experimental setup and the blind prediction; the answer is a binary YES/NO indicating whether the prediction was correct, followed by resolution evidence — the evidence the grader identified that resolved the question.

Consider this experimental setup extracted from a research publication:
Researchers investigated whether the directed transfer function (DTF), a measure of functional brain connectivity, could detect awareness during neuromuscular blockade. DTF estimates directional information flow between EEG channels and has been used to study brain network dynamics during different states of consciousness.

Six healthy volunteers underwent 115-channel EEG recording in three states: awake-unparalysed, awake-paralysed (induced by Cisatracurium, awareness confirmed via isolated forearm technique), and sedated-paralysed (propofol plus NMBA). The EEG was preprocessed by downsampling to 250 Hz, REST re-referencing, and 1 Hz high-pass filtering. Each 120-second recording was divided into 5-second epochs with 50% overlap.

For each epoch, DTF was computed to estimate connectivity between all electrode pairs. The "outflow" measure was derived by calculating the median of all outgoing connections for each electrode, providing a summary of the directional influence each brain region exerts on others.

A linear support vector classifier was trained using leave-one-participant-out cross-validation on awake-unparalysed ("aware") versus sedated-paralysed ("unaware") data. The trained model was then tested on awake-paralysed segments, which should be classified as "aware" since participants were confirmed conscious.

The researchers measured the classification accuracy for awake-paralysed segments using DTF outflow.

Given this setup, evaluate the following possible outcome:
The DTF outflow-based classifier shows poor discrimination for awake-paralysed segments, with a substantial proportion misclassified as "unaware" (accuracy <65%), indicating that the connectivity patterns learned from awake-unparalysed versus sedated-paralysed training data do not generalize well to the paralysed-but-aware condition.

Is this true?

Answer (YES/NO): YES